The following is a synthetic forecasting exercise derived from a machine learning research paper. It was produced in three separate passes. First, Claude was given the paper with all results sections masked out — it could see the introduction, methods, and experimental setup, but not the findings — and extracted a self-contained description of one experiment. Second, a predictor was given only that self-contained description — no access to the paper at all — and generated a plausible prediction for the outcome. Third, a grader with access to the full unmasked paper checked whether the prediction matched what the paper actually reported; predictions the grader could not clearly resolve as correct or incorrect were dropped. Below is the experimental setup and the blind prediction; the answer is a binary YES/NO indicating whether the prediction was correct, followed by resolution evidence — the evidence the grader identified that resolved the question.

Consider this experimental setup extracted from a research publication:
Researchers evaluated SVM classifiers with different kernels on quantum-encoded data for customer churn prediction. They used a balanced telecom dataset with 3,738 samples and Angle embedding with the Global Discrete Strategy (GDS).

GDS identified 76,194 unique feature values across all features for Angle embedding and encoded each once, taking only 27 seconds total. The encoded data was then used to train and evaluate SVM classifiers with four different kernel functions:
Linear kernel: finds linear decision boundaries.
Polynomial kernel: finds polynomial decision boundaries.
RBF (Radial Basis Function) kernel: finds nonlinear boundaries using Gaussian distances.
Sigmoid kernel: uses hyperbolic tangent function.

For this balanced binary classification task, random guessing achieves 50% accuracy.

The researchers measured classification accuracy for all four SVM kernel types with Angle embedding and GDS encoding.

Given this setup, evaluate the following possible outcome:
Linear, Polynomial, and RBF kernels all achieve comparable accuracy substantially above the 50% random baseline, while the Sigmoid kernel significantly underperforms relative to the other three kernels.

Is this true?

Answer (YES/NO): YES